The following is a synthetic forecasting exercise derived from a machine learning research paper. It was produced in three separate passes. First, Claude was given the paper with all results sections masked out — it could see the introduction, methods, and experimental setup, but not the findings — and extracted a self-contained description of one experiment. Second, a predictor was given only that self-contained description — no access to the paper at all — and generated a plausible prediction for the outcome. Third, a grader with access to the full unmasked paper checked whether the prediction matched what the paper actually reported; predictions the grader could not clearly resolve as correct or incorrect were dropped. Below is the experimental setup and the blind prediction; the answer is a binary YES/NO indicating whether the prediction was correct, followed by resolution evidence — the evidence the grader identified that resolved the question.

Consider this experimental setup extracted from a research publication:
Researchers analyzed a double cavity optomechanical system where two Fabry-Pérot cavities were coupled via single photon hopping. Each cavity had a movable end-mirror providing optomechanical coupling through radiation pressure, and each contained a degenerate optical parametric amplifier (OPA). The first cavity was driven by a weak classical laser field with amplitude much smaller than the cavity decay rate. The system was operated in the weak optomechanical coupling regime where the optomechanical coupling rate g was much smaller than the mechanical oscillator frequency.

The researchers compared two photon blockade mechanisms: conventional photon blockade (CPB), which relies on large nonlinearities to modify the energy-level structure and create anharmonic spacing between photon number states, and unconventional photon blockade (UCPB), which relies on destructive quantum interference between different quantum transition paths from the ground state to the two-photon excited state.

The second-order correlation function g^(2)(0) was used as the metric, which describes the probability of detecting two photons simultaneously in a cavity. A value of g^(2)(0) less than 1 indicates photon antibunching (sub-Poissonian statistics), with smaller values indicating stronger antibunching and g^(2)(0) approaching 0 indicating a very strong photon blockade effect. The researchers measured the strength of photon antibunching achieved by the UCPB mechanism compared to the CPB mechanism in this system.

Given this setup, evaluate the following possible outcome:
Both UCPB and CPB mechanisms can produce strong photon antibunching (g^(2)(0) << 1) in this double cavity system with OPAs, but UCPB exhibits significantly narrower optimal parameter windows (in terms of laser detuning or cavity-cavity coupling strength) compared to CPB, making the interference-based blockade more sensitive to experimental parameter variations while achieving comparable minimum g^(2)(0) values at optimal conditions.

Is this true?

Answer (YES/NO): NO